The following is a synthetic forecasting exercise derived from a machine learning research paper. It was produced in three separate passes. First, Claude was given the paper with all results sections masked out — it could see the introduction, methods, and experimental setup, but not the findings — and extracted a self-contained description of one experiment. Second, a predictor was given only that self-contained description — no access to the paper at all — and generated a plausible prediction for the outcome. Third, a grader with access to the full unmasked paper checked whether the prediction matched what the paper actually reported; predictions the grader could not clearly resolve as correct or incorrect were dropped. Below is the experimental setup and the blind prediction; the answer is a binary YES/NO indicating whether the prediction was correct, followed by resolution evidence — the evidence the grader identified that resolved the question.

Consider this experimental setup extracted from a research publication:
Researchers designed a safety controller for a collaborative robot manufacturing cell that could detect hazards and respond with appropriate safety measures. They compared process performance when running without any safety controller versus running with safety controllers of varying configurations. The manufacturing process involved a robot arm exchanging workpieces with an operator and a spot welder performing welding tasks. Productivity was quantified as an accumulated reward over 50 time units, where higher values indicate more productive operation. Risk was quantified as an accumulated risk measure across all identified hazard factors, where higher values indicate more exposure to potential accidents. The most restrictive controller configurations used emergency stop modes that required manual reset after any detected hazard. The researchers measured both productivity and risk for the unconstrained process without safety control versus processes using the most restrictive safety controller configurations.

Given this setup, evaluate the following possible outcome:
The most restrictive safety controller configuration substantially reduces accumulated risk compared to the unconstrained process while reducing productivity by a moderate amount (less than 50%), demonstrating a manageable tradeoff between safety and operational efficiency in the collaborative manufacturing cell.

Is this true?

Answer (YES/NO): YES